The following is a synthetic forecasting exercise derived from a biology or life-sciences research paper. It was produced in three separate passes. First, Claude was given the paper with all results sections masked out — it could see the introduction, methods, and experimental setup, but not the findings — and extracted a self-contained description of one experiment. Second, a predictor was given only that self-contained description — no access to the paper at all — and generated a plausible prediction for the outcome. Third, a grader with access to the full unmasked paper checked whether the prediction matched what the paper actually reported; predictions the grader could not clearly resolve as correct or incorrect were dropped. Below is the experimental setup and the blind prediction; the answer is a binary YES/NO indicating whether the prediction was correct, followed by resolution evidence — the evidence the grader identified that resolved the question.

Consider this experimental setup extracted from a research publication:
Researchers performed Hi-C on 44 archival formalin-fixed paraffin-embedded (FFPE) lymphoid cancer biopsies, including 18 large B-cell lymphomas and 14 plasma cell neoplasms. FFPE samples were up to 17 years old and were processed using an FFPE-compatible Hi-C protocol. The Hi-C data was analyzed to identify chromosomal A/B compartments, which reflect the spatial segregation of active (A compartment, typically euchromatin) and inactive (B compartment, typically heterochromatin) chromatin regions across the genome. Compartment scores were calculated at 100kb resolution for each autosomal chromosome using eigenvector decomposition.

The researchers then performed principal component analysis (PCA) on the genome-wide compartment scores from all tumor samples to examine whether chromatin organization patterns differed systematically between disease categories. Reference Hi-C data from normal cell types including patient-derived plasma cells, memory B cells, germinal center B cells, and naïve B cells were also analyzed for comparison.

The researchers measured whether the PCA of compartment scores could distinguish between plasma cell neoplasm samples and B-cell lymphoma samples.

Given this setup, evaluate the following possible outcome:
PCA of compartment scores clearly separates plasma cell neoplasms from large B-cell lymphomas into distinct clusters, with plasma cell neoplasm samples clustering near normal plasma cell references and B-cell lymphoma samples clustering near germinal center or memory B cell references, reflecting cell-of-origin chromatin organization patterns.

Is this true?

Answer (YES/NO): NO